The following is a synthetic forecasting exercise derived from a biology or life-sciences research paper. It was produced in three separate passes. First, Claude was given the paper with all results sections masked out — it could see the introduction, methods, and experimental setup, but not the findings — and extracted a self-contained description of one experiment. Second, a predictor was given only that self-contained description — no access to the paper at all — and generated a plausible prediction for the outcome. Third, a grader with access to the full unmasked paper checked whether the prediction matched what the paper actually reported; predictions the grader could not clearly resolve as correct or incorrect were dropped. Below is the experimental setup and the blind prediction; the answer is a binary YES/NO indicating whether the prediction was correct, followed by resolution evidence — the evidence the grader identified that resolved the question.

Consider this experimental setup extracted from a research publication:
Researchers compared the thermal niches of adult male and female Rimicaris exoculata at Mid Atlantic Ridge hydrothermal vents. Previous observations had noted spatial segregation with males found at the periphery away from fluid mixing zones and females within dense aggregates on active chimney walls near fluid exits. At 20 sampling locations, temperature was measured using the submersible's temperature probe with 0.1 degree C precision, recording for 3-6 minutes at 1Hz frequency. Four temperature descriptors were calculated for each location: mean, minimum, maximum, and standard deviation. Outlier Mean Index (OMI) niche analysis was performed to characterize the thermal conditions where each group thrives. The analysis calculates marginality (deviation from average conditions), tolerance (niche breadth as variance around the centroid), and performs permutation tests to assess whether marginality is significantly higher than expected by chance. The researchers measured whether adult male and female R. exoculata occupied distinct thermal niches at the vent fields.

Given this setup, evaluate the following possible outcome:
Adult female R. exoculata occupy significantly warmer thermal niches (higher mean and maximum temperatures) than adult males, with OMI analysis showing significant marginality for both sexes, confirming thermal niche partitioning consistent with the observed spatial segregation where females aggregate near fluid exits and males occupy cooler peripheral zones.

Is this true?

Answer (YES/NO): NO